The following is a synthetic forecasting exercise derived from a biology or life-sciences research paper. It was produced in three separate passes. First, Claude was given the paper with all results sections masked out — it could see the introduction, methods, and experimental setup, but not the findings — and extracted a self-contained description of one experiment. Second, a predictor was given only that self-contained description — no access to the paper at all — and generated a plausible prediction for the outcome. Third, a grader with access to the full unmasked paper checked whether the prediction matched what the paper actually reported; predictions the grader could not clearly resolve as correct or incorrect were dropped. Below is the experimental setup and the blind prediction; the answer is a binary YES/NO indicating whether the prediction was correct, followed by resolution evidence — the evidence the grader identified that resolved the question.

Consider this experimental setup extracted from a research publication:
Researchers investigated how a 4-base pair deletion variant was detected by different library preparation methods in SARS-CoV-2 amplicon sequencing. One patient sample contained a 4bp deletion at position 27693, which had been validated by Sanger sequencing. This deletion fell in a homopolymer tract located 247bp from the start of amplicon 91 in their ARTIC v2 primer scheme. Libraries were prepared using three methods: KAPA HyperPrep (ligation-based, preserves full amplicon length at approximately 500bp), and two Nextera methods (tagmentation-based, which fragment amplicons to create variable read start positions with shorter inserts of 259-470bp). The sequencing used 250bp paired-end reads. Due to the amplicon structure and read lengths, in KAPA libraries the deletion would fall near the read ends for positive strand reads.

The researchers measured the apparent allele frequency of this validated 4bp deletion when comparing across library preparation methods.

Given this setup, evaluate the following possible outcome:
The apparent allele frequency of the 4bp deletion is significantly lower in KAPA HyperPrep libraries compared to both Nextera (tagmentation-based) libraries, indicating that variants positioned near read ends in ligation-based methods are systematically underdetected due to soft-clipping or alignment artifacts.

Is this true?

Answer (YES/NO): YES